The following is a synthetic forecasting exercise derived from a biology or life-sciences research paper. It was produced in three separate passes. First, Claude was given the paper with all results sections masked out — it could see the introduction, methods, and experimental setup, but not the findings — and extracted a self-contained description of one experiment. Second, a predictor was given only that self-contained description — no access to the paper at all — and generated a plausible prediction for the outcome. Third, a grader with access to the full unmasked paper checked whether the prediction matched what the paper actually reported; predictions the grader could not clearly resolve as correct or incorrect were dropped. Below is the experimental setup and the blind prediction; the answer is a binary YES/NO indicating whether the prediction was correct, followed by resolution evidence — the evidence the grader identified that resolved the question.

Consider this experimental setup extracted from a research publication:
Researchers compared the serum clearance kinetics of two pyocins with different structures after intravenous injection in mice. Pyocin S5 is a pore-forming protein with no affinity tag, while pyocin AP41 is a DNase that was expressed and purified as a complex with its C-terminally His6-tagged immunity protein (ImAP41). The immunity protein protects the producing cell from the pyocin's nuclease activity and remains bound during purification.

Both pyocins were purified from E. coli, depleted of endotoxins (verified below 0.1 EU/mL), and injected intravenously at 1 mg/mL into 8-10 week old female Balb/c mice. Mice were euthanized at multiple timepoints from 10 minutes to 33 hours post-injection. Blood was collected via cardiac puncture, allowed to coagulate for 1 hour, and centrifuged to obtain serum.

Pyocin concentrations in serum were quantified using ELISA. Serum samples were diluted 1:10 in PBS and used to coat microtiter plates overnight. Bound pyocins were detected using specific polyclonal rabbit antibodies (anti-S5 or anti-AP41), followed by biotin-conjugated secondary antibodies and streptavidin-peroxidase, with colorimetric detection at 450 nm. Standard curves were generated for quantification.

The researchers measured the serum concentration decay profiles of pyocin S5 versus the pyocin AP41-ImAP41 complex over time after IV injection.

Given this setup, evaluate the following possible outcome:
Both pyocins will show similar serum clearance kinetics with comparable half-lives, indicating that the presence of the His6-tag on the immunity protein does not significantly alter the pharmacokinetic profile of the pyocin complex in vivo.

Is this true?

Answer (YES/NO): NO